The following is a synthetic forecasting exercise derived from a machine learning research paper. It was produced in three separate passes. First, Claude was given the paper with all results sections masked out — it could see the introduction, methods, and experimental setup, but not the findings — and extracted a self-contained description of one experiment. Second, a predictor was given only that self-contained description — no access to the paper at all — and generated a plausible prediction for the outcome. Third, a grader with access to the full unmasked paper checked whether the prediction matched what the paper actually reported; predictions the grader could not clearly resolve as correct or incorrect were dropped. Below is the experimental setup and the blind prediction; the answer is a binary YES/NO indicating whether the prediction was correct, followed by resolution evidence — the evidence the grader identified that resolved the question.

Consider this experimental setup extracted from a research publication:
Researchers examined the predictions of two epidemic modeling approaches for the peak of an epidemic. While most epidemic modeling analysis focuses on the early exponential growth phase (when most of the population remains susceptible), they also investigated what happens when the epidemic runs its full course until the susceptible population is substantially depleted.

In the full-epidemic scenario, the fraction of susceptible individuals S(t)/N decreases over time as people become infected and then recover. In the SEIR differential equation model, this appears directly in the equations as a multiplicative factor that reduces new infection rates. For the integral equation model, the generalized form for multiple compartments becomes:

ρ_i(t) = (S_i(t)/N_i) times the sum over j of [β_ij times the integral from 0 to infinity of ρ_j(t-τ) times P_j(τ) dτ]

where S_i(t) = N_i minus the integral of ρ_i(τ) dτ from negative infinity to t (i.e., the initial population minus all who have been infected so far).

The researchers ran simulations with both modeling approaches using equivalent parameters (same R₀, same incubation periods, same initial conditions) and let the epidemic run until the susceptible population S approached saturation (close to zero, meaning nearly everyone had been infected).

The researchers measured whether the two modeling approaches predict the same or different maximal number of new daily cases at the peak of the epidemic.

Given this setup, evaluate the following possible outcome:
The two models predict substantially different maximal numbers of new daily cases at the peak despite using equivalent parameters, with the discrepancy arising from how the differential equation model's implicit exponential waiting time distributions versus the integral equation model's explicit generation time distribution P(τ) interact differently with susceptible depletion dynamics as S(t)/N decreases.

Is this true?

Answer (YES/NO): NO